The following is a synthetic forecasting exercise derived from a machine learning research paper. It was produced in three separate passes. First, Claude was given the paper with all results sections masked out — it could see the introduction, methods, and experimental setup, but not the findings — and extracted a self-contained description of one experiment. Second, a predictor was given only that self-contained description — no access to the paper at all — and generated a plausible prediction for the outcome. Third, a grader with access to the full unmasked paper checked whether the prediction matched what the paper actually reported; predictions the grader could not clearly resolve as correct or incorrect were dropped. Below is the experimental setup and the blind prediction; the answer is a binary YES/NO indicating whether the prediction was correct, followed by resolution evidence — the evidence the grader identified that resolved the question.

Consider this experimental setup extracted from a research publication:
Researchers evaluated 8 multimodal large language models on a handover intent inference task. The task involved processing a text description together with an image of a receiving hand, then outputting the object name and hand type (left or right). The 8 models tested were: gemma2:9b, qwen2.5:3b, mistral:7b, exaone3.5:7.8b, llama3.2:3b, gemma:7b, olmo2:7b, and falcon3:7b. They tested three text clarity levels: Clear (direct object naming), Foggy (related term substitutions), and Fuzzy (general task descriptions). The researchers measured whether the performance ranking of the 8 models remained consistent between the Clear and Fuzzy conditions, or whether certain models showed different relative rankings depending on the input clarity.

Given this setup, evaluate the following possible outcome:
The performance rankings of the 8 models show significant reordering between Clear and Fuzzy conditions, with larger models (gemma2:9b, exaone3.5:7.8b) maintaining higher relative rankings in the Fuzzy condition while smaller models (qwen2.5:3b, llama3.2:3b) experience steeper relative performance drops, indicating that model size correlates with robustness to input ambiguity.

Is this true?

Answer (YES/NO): NO